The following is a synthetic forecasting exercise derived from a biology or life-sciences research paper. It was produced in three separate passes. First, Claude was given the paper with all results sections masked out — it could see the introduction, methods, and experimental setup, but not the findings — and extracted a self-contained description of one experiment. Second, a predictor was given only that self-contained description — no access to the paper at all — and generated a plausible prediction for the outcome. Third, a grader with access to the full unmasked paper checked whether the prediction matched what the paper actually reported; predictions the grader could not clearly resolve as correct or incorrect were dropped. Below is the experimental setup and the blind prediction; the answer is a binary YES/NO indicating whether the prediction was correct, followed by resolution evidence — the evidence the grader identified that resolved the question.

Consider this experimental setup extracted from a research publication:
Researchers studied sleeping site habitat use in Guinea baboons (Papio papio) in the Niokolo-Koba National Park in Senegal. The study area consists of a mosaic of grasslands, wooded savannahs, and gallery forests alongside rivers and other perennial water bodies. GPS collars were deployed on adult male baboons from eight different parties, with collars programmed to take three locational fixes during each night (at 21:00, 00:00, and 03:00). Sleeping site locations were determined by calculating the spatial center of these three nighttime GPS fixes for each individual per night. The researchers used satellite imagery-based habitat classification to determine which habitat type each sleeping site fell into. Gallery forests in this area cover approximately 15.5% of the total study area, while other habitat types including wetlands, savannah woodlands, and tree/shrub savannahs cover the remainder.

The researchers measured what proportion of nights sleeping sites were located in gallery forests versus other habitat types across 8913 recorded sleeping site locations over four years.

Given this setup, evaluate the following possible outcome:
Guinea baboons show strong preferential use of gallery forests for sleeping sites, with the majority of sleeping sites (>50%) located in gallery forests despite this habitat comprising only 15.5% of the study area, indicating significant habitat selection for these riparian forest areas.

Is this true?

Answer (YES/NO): YES